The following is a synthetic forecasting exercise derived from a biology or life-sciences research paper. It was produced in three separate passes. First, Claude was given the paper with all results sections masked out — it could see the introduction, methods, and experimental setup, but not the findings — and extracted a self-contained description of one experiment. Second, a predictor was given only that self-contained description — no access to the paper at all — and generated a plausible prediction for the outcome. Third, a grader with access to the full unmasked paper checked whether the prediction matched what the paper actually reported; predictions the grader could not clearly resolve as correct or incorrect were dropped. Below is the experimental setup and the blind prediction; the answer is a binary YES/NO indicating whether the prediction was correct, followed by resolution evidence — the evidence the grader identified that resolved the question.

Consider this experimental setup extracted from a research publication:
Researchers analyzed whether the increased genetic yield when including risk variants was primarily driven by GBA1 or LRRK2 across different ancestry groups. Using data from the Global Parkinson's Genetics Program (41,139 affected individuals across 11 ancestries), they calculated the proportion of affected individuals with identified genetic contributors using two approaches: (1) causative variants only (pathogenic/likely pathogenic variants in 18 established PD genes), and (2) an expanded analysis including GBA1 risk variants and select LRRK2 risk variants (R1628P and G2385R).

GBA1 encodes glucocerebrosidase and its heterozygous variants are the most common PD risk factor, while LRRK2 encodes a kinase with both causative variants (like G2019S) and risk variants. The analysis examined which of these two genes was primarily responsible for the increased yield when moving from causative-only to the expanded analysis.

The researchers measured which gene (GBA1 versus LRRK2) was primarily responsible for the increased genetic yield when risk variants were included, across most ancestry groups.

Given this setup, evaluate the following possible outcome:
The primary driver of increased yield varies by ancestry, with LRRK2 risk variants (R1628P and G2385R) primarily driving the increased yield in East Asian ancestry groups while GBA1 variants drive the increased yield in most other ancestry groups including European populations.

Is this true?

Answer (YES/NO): YES